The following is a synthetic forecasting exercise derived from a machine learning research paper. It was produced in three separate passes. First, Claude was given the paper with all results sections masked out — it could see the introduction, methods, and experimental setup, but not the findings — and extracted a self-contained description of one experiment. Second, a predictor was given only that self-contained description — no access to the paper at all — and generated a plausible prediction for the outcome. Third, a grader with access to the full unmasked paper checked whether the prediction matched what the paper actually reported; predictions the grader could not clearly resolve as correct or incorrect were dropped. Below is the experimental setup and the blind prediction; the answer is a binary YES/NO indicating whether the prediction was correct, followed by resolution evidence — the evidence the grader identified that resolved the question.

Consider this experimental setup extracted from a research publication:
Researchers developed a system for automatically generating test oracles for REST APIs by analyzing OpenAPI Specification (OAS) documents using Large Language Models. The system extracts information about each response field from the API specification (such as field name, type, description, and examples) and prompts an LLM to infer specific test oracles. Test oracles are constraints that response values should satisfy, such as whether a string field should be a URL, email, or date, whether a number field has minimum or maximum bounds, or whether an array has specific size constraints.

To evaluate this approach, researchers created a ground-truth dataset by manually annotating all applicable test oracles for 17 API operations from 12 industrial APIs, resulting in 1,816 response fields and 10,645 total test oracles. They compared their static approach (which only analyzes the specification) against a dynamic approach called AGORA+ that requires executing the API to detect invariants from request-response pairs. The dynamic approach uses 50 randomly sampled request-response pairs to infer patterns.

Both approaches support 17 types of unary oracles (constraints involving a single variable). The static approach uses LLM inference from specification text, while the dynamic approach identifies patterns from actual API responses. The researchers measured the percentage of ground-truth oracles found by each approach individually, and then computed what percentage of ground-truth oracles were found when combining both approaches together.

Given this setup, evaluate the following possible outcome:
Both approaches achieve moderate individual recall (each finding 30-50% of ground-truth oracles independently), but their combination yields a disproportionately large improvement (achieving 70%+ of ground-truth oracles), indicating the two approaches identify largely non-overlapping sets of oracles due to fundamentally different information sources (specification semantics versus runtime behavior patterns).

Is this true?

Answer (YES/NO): NO